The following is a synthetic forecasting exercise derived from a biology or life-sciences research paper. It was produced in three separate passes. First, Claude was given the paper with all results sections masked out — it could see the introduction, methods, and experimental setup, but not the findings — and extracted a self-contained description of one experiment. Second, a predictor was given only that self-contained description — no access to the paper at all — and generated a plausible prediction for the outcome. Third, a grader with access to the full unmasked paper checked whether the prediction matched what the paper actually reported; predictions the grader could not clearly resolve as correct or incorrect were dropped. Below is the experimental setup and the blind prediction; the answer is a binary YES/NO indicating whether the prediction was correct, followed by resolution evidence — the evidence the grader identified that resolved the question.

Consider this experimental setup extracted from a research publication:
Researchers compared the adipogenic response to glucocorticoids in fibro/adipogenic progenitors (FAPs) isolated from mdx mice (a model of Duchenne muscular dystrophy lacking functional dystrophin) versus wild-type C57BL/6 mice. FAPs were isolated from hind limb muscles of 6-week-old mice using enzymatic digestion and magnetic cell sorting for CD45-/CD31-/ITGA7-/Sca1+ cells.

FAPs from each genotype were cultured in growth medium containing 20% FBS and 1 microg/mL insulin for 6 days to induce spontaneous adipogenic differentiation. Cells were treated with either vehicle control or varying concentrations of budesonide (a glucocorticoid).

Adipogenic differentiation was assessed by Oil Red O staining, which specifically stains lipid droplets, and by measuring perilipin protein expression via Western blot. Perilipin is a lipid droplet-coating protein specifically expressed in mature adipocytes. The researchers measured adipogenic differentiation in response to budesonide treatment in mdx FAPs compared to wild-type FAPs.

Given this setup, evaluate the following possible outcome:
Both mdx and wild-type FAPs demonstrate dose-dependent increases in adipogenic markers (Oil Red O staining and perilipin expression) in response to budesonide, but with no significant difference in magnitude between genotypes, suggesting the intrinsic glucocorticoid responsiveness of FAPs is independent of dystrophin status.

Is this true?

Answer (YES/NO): NO